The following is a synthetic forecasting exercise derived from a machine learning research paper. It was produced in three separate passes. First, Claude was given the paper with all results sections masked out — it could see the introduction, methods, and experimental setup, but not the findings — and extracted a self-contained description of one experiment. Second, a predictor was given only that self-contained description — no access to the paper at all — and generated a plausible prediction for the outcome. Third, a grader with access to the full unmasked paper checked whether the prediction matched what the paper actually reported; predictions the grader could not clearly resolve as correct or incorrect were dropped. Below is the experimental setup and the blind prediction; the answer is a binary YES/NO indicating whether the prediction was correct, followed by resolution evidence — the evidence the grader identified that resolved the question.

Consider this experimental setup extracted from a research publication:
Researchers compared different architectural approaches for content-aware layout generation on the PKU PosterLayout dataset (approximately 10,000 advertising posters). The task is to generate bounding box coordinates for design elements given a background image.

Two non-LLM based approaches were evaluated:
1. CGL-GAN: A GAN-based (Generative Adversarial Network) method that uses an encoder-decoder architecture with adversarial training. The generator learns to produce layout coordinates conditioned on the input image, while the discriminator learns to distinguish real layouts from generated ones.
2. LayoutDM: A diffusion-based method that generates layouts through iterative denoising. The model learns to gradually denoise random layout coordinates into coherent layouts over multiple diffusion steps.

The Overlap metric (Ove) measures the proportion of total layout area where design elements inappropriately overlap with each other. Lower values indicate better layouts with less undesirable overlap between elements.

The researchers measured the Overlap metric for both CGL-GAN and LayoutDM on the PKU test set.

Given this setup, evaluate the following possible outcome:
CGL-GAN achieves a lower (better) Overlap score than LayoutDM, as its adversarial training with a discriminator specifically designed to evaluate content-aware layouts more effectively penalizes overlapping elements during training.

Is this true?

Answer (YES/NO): YES